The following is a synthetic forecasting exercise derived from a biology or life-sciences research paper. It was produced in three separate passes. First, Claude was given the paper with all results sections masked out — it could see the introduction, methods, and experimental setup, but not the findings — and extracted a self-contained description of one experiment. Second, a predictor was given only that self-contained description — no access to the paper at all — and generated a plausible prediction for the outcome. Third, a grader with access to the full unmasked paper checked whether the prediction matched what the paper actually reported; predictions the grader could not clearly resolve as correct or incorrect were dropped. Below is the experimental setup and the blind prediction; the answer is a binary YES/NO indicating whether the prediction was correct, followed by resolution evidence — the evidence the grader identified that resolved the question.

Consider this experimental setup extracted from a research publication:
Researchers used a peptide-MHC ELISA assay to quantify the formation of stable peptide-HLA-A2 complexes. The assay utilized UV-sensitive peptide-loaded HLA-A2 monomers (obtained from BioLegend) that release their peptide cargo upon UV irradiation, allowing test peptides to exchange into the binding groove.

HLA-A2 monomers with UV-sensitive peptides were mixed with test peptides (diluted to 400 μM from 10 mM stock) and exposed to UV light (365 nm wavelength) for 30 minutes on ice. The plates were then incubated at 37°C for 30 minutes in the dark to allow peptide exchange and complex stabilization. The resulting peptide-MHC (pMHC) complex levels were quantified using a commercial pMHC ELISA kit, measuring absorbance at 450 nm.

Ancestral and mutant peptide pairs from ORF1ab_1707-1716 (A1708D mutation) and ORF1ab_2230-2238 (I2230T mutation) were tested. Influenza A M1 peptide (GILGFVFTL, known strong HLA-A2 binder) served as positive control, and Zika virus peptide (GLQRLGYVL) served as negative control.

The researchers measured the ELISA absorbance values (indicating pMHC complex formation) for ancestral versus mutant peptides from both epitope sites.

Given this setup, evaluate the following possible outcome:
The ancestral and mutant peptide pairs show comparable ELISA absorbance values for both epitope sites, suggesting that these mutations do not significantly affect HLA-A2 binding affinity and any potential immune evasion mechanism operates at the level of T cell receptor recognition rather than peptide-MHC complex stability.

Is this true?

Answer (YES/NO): YES